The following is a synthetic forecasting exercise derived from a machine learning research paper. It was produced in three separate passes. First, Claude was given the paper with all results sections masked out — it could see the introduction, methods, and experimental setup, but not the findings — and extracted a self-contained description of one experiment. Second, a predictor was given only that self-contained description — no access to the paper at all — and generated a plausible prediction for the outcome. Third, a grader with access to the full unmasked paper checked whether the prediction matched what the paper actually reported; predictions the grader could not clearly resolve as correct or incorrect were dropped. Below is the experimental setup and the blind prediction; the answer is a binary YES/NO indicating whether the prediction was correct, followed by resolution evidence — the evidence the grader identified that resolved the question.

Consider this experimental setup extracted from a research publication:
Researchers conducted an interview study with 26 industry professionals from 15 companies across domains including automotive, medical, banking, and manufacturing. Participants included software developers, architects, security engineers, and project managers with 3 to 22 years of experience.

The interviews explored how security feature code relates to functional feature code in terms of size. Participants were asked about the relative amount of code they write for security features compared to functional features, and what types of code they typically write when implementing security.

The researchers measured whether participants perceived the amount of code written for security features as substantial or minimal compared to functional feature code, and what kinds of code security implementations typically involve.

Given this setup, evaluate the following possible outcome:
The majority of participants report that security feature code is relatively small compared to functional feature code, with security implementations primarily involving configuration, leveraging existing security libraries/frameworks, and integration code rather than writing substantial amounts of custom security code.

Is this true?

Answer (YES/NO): YES